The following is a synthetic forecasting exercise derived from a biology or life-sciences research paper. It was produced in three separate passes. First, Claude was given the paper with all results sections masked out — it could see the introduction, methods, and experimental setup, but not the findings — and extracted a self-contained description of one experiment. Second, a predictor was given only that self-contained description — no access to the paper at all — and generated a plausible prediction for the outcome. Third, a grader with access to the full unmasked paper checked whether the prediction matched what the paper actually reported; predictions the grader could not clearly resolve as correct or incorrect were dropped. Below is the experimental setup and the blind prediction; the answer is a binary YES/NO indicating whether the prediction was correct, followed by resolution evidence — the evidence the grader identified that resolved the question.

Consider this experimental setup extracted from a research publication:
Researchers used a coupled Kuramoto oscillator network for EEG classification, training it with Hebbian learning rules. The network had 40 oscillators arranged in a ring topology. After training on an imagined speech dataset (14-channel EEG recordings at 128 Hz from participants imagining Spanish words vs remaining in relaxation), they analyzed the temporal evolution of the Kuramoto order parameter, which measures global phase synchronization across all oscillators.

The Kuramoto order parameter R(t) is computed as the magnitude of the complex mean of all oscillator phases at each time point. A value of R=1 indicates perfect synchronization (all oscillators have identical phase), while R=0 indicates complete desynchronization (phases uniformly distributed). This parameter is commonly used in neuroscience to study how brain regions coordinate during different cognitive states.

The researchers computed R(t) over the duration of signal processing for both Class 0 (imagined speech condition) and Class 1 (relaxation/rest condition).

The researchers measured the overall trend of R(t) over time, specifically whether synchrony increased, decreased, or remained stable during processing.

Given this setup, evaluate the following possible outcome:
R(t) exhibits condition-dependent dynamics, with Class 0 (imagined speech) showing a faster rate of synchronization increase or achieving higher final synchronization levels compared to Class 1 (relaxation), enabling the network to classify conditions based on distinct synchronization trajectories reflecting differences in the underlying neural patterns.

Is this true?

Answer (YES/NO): NO